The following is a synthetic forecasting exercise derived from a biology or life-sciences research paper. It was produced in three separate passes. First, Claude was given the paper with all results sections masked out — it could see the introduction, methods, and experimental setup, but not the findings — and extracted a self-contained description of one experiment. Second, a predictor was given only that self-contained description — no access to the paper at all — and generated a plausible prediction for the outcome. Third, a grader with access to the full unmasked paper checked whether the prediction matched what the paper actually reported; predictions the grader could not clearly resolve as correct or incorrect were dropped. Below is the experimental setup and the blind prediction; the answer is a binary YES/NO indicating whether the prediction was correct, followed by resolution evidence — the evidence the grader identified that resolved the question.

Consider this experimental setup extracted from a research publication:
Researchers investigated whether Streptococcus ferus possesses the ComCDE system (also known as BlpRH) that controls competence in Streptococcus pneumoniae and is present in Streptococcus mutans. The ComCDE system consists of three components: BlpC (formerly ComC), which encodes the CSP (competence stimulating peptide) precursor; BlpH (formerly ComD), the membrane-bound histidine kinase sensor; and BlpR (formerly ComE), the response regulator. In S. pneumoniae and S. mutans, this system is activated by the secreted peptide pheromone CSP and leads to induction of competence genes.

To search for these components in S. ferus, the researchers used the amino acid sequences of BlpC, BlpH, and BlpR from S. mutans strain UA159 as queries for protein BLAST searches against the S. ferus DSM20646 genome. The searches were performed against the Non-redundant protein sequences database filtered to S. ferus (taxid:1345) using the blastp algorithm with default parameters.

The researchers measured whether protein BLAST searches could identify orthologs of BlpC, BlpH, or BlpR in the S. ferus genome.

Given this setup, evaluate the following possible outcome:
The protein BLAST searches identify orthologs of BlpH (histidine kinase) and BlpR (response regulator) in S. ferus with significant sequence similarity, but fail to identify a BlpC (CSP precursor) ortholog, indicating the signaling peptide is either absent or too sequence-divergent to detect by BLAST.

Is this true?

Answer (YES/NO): NO